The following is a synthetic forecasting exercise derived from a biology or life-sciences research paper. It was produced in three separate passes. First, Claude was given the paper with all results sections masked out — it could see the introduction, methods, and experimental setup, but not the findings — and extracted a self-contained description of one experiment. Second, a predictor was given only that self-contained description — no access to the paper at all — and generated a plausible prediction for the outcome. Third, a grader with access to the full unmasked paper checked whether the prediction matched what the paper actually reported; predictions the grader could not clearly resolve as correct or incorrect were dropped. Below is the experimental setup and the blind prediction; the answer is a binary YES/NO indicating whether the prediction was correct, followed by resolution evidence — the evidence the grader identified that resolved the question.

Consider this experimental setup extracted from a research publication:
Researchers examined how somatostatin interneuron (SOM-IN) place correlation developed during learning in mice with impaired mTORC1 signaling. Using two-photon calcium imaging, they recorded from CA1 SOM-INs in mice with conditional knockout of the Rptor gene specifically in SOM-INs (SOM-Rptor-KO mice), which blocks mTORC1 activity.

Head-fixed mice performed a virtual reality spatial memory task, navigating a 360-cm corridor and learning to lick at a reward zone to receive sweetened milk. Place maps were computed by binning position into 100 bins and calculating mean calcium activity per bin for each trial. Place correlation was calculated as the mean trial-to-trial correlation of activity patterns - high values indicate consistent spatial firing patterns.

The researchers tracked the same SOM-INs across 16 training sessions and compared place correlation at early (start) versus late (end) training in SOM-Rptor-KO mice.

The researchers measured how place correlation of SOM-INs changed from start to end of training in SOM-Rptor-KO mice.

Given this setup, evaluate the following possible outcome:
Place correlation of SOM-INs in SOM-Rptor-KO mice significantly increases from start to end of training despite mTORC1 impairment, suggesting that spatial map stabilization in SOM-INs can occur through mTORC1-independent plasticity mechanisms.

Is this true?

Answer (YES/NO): NO